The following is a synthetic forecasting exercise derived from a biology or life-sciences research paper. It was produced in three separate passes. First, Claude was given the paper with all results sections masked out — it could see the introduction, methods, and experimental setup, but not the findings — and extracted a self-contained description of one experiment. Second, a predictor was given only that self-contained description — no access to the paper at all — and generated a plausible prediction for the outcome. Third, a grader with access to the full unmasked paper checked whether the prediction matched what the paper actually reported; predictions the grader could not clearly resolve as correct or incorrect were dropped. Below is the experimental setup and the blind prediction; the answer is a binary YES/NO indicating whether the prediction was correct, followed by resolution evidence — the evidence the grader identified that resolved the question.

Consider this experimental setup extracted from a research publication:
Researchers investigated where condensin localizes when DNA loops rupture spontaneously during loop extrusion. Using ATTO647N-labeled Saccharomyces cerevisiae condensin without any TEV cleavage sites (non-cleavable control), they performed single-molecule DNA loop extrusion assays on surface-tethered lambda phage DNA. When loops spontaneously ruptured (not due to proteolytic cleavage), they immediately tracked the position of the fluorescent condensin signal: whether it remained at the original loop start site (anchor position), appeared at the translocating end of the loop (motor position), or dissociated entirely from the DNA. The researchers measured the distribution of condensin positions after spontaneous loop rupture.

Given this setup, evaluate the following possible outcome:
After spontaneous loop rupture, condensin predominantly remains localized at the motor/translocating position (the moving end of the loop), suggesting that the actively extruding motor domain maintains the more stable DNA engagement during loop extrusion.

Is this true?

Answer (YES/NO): NO